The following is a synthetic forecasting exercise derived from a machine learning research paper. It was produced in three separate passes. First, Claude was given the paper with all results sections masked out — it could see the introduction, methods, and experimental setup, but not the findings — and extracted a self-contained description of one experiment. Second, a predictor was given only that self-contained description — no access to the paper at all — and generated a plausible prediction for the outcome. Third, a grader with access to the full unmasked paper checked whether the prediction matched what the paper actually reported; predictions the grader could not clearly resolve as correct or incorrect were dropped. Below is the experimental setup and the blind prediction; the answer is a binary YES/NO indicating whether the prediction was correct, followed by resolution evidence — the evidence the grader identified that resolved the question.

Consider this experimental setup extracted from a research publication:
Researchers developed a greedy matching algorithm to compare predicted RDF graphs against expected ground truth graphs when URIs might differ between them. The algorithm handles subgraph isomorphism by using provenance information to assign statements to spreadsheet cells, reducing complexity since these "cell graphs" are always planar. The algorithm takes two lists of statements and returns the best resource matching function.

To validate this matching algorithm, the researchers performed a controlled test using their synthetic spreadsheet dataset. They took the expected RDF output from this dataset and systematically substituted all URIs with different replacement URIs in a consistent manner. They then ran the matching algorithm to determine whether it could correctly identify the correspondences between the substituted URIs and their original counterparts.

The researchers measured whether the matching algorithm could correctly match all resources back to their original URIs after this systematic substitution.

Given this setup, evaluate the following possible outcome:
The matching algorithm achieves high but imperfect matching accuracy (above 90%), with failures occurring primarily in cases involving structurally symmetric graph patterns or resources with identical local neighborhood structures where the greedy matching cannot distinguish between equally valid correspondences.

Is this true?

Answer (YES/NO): NO